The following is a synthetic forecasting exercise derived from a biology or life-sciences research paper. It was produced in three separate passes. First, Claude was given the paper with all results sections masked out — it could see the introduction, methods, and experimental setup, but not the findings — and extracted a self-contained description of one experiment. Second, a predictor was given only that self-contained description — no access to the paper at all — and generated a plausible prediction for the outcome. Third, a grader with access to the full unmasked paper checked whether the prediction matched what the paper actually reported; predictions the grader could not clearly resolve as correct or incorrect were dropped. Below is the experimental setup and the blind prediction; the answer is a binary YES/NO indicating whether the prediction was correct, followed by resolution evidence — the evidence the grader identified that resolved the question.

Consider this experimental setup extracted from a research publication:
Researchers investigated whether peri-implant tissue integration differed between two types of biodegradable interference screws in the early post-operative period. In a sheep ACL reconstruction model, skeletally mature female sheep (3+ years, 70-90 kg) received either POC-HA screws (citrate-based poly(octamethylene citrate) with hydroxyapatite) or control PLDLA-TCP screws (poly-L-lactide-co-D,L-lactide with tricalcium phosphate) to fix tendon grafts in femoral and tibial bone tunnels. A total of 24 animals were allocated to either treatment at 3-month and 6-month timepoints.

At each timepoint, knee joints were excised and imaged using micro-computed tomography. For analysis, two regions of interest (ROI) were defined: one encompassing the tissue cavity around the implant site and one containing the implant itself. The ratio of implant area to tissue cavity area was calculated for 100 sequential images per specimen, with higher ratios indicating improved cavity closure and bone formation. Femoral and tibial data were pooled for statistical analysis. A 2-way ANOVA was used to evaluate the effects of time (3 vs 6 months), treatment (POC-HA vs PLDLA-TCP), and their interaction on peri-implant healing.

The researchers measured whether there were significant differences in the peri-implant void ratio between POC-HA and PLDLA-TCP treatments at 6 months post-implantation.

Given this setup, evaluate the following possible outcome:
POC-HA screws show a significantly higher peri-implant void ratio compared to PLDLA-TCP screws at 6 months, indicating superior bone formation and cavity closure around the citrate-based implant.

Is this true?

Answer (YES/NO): NO